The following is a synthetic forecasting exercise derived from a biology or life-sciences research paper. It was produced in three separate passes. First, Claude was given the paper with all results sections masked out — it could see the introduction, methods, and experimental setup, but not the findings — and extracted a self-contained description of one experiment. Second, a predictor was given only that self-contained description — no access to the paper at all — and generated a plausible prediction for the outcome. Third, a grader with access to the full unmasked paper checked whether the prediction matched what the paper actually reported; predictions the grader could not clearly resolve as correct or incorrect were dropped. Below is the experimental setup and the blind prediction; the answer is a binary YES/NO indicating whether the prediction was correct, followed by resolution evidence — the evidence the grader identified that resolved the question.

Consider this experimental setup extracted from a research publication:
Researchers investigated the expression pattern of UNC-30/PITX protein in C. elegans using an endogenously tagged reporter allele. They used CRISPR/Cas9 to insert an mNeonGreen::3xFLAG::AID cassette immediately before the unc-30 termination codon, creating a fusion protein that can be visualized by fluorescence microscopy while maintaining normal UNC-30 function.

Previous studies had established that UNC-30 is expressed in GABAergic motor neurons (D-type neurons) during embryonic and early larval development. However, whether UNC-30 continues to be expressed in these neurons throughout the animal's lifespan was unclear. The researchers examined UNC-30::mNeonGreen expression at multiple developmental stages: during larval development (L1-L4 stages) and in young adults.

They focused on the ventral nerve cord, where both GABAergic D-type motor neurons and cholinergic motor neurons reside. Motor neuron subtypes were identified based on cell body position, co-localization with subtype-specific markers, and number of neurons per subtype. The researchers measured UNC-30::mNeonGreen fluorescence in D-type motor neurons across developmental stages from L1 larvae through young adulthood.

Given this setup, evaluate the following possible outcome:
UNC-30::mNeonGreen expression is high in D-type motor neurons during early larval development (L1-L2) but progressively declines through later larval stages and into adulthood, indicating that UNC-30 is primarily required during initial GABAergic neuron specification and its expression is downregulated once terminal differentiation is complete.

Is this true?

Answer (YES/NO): NO